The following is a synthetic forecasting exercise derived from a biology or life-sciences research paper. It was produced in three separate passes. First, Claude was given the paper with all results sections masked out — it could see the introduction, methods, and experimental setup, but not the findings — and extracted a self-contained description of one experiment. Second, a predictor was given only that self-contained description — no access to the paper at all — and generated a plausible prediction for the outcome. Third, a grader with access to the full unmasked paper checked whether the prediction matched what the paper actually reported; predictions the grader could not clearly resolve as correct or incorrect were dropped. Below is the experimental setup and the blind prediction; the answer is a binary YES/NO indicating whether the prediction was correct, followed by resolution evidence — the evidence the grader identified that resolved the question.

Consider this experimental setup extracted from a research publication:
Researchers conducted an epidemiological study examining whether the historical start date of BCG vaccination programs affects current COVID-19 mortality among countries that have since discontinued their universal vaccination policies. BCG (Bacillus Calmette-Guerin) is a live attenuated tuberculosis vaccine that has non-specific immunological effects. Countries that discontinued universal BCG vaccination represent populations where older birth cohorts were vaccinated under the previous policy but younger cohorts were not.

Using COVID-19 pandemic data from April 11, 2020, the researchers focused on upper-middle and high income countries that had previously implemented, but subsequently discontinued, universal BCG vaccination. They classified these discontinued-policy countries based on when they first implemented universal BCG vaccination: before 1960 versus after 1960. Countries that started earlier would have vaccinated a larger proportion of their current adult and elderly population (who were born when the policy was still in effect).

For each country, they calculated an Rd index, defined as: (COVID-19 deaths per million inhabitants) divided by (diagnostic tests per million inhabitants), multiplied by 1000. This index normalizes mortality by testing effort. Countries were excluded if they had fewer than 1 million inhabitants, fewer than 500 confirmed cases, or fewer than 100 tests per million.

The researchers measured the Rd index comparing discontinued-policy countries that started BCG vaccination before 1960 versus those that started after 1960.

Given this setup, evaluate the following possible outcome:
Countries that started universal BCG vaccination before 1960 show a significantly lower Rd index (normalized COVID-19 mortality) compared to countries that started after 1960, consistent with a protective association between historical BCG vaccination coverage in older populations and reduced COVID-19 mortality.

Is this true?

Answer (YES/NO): NO